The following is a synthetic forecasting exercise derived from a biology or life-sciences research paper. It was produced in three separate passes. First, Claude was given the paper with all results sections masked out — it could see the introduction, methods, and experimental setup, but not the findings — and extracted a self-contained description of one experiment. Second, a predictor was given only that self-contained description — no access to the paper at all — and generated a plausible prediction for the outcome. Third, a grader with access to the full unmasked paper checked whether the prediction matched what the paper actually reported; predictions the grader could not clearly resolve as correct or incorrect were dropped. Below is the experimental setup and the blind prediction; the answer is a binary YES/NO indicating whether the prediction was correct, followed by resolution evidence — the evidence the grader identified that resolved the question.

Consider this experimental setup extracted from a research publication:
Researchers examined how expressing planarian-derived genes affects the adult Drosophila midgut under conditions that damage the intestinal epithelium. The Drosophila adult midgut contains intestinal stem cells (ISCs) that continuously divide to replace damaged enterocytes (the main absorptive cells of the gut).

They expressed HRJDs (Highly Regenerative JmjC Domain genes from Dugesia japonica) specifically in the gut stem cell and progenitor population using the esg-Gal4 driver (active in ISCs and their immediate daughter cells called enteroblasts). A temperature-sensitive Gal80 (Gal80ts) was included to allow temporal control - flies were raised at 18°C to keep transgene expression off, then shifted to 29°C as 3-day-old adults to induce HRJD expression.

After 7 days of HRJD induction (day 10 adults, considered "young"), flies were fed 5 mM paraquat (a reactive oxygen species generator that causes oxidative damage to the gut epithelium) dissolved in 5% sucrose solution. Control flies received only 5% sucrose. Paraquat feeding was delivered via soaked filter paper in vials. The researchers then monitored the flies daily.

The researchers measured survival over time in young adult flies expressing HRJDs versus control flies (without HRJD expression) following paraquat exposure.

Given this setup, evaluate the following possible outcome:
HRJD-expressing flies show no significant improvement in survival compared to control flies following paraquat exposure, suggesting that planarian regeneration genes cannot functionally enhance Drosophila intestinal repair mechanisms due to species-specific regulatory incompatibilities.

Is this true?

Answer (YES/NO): NO